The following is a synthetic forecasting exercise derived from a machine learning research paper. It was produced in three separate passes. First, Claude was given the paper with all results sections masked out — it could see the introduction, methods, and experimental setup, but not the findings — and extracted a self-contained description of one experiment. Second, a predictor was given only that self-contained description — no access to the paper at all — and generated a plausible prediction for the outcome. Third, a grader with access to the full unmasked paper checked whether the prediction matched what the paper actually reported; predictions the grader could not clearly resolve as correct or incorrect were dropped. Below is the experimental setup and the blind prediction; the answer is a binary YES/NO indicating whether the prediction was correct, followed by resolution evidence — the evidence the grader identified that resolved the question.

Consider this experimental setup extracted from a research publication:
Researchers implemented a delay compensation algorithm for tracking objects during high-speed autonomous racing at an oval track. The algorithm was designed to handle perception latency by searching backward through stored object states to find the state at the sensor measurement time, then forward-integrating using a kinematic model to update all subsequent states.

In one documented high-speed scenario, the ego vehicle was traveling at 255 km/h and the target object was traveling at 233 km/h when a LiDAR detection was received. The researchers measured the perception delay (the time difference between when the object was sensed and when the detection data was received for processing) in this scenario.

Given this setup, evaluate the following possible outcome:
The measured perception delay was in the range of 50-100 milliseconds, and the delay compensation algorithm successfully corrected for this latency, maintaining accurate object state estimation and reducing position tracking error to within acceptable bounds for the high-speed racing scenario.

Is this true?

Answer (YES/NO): NO